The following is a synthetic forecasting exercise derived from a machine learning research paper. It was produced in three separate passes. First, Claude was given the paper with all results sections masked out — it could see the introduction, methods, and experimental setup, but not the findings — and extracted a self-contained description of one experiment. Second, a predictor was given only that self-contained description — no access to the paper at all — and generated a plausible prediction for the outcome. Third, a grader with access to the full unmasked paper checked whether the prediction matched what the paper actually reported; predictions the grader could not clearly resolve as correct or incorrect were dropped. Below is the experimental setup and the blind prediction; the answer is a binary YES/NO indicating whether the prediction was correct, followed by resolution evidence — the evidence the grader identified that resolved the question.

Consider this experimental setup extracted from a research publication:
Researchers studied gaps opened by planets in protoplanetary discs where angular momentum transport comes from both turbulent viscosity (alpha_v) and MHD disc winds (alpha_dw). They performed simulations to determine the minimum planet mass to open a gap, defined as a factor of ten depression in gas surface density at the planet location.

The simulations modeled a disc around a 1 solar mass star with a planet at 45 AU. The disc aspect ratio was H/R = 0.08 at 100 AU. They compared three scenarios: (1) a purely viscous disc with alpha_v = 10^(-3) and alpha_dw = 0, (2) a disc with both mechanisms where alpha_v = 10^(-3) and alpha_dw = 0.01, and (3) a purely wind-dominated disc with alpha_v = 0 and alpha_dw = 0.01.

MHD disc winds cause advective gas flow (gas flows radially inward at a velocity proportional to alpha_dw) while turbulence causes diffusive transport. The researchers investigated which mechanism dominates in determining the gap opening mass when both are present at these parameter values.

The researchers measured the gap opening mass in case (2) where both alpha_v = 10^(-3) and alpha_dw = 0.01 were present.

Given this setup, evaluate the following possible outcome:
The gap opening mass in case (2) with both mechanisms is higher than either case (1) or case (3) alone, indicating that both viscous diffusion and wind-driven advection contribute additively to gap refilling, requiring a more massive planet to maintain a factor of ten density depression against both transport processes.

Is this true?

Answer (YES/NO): NO